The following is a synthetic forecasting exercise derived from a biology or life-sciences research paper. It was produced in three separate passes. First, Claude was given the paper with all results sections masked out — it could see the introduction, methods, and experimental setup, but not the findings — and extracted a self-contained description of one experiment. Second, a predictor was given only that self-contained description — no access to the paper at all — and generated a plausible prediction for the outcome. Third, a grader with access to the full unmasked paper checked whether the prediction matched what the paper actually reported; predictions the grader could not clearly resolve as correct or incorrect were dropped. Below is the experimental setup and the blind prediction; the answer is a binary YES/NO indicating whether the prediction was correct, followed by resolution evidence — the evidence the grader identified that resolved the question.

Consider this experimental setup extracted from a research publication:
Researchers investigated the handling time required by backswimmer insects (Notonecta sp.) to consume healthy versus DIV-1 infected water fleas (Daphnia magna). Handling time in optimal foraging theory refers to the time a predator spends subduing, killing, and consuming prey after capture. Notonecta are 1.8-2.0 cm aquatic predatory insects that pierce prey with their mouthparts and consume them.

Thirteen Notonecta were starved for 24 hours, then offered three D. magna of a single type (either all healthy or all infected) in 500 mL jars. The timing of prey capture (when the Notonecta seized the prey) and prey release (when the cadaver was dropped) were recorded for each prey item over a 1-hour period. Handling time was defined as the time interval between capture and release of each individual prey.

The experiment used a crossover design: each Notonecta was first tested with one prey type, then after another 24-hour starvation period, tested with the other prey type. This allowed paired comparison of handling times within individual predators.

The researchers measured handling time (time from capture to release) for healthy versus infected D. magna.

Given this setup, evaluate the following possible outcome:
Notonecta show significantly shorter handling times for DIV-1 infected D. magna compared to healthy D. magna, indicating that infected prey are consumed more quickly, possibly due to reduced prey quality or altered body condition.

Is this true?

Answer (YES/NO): NO